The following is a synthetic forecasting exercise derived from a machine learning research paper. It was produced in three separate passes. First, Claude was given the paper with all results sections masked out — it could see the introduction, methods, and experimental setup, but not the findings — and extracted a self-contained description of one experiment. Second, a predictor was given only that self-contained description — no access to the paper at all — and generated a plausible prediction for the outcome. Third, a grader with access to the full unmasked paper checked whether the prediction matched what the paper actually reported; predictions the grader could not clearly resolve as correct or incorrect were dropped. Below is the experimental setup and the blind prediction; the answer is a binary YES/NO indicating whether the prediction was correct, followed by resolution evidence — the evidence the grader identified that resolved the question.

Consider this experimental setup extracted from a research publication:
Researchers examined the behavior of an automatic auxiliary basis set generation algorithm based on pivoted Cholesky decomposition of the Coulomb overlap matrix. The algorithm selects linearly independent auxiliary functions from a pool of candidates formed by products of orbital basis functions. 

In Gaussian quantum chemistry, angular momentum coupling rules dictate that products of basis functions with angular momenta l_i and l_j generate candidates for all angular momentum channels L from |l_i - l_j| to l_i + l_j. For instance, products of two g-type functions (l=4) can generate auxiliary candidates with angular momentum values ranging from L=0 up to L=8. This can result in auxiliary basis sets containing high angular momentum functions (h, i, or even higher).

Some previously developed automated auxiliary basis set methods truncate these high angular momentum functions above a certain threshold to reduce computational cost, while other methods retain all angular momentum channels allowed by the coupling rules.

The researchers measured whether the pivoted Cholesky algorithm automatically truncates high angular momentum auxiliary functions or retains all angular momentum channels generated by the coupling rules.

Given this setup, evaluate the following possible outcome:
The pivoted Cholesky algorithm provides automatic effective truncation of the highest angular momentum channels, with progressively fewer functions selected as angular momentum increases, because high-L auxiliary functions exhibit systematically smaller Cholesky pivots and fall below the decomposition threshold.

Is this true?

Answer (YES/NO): NO